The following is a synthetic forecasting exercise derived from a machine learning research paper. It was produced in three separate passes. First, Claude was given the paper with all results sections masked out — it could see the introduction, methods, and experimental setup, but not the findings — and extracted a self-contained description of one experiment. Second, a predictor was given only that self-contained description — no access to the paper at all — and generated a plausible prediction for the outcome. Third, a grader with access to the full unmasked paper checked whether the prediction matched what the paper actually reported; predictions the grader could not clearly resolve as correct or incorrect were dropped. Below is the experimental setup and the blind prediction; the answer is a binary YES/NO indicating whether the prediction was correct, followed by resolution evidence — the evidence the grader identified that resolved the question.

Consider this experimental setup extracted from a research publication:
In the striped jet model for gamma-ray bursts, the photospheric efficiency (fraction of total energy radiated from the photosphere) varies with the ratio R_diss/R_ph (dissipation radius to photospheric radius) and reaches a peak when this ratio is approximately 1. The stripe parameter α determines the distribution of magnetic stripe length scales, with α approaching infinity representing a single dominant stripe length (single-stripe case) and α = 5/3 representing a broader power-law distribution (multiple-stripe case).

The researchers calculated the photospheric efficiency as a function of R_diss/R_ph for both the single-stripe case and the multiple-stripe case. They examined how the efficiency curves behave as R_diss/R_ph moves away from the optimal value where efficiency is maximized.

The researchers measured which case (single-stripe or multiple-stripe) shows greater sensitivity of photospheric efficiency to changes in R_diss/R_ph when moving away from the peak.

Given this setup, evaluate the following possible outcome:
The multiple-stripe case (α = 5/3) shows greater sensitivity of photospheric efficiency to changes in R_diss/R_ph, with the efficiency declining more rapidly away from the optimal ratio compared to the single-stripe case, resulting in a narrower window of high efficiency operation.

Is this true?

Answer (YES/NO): NO